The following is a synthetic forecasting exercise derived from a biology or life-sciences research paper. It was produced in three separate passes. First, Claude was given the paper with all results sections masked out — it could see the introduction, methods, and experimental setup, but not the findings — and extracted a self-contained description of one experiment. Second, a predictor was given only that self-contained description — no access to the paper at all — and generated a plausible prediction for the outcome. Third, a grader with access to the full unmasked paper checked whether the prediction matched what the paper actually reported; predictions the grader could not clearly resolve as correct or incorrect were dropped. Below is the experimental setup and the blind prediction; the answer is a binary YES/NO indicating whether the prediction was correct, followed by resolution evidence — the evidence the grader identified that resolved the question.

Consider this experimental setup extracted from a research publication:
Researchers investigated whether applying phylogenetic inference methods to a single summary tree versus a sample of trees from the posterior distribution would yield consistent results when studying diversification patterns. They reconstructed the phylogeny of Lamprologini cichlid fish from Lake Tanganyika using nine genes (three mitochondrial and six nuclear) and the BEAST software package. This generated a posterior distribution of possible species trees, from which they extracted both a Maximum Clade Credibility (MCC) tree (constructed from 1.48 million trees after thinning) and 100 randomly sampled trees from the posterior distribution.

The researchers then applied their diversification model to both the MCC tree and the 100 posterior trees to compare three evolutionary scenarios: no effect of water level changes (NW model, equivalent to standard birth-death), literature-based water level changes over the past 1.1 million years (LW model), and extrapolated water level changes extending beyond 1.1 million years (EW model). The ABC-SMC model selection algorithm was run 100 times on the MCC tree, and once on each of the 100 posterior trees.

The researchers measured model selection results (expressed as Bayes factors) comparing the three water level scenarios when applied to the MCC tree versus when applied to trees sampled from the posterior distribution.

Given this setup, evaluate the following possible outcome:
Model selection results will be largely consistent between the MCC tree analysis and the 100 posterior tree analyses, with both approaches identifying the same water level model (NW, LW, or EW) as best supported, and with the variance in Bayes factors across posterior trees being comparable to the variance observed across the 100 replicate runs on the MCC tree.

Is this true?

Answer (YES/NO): NO